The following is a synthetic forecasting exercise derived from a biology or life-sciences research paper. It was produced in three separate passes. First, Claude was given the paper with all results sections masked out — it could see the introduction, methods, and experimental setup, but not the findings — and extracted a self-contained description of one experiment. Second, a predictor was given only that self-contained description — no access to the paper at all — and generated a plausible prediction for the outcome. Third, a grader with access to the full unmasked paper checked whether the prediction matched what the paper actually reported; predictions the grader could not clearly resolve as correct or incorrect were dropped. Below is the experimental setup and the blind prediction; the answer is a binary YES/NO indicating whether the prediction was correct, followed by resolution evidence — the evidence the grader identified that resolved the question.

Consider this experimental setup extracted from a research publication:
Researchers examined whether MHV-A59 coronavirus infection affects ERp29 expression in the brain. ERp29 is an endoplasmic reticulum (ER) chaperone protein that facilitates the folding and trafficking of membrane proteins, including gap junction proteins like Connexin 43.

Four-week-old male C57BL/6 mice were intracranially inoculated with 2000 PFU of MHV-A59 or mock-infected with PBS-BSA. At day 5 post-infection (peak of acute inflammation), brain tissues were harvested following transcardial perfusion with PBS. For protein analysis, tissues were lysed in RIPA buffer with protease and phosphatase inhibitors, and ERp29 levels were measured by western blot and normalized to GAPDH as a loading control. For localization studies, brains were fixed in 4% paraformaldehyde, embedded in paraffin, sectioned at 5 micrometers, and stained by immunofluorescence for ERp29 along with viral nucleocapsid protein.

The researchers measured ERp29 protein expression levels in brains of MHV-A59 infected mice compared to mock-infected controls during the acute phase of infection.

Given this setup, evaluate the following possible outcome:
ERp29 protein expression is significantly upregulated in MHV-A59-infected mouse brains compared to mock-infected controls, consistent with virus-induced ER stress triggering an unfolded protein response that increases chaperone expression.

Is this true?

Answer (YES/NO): NO